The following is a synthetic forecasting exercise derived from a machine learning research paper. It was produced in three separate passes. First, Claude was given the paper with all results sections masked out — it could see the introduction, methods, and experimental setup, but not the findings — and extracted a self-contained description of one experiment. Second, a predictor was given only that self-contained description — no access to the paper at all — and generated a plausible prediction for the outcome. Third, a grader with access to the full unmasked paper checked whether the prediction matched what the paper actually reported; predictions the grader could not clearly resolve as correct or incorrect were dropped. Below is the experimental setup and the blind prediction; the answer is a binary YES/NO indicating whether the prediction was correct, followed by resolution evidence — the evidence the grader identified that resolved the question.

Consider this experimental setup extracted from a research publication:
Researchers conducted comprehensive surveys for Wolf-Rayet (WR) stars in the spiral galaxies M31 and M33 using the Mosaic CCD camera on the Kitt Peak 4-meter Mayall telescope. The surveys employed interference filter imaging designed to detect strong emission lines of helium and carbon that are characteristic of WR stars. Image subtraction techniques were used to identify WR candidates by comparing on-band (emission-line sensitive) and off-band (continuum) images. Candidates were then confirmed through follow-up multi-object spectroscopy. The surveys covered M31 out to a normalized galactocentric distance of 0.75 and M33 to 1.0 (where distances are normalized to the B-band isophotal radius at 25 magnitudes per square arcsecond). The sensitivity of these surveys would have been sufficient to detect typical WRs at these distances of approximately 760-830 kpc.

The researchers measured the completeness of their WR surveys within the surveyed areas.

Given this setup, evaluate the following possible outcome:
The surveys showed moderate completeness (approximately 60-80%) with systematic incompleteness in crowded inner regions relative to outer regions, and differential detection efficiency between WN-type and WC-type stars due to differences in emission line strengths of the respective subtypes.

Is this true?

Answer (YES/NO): NO